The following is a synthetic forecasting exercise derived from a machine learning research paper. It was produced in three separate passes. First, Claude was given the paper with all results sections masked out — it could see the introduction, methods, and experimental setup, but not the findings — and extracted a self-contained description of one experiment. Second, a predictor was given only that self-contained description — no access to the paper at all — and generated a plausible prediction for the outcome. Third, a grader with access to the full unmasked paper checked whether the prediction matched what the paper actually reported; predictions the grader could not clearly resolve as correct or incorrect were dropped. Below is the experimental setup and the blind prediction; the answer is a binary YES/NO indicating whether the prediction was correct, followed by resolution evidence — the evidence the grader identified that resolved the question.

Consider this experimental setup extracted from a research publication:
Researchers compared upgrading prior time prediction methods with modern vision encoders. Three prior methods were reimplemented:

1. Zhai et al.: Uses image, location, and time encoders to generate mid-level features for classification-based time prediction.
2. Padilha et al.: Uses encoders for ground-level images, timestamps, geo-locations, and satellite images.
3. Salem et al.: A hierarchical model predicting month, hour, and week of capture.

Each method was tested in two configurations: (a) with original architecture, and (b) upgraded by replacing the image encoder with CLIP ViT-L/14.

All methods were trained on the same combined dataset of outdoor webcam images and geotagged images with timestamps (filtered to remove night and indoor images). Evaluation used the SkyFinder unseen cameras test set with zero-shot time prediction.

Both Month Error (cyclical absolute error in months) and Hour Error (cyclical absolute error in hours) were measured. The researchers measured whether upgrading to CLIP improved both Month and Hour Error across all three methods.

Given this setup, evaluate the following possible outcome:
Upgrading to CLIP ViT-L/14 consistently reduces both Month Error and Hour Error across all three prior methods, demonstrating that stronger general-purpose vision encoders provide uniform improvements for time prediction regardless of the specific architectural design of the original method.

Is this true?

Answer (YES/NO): NO